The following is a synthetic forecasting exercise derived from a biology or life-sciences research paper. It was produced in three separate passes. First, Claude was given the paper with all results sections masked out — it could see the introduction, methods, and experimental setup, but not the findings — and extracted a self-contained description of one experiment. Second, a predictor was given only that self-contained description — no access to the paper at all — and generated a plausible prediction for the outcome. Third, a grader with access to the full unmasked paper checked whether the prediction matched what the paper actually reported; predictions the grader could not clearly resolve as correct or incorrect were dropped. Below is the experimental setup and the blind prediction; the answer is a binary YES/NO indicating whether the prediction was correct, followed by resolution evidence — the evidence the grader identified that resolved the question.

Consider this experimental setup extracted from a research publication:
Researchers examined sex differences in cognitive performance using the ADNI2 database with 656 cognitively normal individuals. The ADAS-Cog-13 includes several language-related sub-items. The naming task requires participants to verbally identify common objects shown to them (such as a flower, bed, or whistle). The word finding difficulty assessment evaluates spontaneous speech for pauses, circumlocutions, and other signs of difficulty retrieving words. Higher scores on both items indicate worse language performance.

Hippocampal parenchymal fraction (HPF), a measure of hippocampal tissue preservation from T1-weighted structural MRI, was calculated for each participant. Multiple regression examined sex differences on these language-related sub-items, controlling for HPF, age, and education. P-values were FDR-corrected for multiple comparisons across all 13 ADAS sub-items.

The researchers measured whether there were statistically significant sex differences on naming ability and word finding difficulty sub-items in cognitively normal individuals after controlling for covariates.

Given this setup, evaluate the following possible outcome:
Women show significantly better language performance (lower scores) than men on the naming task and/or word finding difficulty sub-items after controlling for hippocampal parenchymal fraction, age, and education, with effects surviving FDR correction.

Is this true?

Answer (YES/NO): YES